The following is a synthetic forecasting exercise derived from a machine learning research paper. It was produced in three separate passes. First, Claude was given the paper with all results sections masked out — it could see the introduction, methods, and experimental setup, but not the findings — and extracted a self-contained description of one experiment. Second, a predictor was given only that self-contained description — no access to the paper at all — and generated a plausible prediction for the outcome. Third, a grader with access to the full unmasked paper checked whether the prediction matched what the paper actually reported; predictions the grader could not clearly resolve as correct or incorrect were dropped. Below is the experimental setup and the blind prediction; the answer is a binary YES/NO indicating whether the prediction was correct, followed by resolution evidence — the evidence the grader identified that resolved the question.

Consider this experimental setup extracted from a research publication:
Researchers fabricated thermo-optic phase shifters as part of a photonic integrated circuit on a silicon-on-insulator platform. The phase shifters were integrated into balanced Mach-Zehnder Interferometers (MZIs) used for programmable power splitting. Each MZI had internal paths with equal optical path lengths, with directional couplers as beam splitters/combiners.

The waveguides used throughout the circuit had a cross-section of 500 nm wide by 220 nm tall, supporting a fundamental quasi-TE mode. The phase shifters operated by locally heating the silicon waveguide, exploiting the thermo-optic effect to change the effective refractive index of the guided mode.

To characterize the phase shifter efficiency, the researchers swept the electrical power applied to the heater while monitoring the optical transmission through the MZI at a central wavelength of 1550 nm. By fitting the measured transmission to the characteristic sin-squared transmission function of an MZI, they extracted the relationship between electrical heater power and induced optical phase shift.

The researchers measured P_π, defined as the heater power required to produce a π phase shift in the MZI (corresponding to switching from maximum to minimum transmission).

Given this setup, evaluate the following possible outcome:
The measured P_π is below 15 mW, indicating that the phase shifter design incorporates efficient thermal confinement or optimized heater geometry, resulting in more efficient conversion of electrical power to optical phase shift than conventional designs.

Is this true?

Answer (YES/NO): NO